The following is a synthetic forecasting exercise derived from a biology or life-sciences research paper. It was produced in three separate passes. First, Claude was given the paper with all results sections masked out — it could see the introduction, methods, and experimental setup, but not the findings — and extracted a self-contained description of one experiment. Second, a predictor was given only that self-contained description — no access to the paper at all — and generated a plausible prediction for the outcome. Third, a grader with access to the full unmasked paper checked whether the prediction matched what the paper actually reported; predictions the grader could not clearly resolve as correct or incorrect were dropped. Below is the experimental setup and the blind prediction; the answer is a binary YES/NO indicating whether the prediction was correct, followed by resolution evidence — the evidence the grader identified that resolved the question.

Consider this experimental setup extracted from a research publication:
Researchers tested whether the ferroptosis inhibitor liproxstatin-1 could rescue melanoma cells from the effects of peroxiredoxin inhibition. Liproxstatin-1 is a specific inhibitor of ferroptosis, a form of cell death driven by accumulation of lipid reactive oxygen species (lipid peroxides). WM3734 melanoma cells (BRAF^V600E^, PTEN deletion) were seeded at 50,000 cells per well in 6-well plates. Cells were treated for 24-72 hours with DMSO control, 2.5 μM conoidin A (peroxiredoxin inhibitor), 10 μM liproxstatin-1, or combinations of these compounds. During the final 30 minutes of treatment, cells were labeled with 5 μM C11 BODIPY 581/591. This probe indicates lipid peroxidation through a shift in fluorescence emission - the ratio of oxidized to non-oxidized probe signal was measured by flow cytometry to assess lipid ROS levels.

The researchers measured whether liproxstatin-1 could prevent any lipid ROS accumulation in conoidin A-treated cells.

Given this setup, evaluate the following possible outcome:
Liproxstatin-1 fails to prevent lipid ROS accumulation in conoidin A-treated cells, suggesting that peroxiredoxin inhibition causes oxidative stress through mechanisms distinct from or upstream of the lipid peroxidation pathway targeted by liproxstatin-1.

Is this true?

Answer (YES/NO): YES